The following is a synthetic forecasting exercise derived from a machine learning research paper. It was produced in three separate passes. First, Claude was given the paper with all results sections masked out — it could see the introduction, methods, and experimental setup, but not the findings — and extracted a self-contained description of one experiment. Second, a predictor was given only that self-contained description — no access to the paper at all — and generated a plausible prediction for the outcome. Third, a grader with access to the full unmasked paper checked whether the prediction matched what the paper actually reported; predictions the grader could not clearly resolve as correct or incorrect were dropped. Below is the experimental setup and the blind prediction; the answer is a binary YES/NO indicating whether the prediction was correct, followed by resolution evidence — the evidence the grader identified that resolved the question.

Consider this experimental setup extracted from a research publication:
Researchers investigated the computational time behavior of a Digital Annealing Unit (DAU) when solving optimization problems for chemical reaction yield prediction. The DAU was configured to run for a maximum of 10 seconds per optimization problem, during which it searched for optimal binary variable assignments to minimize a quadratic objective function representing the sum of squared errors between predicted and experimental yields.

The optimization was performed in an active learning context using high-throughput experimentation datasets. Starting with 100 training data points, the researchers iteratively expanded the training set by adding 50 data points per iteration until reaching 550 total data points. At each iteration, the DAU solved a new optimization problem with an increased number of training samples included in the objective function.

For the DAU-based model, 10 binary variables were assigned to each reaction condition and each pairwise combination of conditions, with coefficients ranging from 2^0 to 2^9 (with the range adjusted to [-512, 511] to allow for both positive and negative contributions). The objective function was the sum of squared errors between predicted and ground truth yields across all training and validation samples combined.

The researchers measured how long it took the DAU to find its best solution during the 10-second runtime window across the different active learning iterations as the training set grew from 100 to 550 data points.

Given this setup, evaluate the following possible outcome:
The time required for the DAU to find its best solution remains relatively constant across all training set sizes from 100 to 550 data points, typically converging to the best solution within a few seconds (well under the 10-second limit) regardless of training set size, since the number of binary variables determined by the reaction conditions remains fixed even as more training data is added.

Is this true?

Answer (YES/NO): NO